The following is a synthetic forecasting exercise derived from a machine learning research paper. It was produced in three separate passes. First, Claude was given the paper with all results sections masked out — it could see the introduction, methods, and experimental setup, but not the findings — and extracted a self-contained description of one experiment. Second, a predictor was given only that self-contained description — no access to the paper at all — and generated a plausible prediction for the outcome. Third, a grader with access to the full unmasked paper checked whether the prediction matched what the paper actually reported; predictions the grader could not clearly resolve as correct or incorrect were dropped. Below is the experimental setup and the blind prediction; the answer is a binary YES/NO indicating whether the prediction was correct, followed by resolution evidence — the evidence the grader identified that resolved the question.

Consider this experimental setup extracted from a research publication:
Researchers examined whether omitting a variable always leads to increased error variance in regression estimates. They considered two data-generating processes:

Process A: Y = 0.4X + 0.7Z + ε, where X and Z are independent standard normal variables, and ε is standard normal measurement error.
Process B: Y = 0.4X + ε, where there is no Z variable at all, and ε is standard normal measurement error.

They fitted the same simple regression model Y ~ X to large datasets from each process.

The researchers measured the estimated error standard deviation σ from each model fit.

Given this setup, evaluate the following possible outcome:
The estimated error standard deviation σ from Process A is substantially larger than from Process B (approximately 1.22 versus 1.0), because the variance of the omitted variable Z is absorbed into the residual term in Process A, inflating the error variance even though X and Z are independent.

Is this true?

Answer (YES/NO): YES